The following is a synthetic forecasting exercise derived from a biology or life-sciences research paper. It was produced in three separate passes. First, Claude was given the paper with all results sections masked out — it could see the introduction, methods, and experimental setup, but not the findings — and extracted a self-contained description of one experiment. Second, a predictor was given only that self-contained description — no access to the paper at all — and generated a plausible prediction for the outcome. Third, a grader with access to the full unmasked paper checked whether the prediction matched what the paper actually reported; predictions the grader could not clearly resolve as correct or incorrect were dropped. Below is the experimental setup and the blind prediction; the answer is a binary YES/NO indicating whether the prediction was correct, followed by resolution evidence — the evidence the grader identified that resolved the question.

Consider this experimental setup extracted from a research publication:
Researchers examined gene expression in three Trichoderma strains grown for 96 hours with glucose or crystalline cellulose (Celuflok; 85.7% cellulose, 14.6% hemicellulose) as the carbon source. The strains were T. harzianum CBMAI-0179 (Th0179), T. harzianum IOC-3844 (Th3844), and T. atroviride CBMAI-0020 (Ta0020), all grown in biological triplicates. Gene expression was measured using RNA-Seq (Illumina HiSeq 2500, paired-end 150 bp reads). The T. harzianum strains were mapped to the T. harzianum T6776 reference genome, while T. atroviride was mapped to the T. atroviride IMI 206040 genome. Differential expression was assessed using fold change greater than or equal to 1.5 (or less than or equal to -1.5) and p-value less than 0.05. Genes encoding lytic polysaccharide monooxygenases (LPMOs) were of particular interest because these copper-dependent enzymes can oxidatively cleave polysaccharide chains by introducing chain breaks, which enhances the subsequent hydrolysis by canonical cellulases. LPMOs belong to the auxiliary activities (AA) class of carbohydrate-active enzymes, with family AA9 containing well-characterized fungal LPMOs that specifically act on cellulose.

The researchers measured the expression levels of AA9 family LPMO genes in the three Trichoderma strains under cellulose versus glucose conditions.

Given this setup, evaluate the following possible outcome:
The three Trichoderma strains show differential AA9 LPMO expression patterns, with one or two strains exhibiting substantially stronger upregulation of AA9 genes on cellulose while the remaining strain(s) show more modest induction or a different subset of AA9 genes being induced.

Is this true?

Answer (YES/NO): NO